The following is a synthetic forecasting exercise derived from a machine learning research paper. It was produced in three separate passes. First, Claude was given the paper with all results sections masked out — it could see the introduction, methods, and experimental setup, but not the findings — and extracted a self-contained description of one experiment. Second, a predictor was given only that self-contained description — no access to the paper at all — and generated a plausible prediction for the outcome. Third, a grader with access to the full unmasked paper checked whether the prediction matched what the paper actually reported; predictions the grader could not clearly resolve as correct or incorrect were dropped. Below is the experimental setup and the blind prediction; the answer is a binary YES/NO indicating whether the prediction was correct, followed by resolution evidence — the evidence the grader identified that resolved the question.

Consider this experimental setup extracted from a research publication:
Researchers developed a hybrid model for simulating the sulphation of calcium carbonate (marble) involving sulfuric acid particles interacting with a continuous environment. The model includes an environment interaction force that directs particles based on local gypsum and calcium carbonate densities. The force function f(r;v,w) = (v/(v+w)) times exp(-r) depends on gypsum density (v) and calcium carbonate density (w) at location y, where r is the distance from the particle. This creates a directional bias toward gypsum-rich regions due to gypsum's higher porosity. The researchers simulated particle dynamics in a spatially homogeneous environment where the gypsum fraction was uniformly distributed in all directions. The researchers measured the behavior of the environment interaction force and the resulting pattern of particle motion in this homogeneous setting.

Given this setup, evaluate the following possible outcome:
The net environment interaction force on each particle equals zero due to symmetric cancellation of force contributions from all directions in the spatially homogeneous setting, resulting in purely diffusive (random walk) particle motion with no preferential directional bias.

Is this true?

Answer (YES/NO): YES